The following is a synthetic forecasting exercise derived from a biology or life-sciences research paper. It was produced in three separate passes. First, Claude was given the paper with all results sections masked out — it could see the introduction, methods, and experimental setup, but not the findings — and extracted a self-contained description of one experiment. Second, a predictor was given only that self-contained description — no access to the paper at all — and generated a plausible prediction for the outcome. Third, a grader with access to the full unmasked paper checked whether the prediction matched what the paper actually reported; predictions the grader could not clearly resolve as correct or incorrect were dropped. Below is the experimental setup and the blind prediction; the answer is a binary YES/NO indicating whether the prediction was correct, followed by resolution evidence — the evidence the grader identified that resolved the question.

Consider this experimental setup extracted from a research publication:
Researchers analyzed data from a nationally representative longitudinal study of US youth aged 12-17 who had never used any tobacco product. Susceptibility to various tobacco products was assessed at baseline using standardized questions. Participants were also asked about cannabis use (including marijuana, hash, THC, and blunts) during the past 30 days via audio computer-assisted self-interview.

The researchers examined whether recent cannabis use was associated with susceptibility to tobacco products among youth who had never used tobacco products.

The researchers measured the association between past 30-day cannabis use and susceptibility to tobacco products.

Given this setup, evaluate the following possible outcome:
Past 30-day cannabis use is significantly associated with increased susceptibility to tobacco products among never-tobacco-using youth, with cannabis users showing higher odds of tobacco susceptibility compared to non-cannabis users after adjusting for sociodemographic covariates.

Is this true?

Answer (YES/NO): NO